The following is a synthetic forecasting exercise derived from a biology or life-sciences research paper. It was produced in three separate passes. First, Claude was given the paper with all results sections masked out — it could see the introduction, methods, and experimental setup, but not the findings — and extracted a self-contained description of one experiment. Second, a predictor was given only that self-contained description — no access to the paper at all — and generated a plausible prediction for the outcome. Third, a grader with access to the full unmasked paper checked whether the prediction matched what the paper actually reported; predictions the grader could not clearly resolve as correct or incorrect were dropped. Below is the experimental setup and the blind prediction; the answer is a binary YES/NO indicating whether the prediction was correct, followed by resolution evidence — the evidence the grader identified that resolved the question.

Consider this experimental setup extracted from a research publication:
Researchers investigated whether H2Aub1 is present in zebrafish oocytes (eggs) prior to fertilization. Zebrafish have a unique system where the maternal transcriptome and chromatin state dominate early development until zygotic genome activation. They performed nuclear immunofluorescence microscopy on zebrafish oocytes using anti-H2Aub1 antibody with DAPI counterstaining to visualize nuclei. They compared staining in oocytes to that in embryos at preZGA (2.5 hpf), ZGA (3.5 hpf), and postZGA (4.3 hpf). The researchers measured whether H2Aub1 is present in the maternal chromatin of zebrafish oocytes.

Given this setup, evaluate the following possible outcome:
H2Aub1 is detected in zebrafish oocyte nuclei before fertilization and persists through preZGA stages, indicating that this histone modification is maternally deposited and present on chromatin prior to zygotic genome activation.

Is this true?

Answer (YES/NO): YES